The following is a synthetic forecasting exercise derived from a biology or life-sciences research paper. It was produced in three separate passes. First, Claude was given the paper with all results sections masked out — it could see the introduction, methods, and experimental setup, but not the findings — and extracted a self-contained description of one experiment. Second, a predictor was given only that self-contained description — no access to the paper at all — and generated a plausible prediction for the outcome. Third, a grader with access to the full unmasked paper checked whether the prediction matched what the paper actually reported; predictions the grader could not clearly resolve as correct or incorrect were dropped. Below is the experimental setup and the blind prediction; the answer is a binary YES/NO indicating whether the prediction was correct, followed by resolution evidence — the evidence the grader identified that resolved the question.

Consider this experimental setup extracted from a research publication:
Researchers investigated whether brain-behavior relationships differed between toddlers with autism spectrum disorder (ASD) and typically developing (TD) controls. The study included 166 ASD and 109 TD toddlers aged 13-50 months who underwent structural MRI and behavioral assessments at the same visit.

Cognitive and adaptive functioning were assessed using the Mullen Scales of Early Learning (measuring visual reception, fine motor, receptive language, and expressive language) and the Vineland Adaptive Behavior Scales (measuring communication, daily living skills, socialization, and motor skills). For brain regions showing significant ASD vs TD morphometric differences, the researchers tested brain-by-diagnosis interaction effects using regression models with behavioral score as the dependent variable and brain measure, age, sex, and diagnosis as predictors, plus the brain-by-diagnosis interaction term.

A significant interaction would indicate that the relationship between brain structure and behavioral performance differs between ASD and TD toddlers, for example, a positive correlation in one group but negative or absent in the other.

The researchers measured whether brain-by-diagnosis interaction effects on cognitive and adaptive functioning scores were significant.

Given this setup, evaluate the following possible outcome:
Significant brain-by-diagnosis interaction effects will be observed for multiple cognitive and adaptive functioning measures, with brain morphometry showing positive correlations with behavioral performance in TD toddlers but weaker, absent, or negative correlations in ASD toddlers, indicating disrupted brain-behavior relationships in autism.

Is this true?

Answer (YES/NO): YES